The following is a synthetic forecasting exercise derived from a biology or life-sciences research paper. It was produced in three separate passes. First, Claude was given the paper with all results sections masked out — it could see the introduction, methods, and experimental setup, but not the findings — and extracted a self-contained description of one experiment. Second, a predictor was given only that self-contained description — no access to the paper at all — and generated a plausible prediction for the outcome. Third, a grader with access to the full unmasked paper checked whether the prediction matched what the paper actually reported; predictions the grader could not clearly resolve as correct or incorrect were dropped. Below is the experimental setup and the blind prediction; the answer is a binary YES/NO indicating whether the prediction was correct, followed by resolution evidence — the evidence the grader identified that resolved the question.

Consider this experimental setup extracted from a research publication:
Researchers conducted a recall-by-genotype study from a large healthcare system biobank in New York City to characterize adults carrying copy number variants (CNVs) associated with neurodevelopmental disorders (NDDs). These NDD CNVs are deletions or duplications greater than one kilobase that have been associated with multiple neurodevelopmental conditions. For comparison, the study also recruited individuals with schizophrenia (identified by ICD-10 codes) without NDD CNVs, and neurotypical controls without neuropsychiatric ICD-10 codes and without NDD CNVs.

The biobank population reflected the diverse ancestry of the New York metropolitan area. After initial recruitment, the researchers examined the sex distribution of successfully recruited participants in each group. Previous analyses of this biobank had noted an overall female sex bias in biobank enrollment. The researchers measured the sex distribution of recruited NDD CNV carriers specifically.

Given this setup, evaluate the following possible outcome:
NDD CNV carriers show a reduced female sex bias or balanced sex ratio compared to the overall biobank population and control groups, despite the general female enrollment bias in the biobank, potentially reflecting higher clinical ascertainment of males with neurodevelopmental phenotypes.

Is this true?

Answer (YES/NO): NO